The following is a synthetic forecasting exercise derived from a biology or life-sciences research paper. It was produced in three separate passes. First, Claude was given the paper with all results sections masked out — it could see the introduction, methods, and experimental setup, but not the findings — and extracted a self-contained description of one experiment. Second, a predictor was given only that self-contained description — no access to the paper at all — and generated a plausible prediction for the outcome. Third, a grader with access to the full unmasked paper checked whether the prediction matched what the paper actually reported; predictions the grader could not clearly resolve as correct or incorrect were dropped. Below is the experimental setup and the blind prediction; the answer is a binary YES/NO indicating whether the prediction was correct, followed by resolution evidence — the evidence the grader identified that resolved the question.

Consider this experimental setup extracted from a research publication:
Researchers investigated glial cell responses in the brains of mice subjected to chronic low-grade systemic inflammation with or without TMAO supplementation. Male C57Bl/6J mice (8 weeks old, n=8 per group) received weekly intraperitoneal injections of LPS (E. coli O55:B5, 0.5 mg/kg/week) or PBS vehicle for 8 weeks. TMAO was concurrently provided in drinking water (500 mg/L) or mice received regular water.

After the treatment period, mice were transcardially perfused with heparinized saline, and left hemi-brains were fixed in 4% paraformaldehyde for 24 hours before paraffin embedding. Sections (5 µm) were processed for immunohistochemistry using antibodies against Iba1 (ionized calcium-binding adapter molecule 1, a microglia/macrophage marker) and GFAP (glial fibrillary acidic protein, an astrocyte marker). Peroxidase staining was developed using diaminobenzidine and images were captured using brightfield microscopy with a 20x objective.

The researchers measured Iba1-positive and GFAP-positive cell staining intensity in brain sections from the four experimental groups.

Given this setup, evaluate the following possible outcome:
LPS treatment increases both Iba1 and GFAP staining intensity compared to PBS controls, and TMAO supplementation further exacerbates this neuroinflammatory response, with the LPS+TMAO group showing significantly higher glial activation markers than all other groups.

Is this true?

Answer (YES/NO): NO